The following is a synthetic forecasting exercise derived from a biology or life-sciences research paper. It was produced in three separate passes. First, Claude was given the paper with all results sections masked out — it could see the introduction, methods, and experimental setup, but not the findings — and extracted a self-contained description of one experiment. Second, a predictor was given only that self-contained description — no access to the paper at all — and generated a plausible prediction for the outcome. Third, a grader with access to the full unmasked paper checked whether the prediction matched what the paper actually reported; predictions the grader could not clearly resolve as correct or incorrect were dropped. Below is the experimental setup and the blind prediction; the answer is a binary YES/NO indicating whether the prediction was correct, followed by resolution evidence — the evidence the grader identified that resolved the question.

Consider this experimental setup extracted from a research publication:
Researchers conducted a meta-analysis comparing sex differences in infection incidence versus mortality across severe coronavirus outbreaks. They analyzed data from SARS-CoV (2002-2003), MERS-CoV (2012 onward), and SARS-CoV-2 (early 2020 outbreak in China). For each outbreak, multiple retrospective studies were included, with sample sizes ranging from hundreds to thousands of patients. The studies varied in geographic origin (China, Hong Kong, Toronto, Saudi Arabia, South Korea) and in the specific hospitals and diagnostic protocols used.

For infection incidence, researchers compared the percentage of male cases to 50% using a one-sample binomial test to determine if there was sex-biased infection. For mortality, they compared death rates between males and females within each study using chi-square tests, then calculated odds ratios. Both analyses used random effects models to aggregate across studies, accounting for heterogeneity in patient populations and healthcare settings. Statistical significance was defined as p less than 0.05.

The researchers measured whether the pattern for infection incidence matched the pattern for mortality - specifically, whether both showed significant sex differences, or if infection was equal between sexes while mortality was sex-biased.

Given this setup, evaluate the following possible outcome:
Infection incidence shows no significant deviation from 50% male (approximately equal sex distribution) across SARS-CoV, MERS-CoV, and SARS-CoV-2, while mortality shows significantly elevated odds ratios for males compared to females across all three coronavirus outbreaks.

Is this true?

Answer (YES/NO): NO